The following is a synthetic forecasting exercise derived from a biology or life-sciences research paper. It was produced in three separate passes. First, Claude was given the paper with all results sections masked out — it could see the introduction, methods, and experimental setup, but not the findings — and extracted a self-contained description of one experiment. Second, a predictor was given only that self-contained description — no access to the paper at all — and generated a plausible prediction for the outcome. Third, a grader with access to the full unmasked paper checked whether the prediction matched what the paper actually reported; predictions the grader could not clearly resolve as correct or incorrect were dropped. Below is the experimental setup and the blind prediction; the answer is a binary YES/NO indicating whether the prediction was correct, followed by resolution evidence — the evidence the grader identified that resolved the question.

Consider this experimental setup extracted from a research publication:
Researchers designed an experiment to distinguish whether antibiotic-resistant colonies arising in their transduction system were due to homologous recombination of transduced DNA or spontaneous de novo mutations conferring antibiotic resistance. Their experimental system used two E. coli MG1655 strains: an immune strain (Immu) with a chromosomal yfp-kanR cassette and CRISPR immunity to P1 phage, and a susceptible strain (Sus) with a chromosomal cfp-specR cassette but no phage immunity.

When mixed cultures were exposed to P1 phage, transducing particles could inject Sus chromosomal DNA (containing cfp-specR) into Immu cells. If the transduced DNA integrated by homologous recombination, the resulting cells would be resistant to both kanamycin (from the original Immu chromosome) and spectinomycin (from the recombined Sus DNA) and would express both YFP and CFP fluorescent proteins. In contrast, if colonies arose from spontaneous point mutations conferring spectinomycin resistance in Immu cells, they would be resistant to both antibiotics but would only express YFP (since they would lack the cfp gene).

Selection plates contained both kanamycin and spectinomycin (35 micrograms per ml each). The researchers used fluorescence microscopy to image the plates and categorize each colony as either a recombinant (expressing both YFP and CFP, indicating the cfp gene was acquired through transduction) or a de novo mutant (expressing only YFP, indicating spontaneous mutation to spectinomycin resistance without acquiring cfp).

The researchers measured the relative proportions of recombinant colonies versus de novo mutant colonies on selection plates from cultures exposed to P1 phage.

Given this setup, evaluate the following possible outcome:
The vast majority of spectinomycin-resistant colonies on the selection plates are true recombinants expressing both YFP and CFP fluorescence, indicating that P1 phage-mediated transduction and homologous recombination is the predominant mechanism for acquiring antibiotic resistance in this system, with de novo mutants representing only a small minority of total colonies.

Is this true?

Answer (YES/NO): YES